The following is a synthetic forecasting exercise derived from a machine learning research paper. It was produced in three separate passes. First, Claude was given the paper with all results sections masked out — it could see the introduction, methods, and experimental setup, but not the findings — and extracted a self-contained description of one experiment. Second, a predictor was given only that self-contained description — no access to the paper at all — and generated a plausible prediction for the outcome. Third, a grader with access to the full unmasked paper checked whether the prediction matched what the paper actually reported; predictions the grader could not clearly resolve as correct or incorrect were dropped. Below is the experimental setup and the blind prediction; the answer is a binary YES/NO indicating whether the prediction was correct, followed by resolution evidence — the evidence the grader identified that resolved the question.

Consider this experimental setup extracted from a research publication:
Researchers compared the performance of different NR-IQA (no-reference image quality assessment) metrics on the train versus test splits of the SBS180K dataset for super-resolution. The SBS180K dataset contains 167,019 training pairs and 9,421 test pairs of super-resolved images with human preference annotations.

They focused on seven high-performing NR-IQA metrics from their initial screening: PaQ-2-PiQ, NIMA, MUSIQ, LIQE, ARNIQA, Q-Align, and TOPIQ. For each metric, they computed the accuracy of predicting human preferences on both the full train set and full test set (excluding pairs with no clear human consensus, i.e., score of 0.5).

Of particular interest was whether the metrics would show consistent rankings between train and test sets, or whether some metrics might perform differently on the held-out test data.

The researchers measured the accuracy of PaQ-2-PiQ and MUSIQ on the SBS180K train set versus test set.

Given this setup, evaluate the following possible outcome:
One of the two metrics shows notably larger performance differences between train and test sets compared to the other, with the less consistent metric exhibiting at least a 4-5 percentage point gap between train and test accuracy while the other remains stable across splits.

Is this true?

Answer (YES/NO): NO